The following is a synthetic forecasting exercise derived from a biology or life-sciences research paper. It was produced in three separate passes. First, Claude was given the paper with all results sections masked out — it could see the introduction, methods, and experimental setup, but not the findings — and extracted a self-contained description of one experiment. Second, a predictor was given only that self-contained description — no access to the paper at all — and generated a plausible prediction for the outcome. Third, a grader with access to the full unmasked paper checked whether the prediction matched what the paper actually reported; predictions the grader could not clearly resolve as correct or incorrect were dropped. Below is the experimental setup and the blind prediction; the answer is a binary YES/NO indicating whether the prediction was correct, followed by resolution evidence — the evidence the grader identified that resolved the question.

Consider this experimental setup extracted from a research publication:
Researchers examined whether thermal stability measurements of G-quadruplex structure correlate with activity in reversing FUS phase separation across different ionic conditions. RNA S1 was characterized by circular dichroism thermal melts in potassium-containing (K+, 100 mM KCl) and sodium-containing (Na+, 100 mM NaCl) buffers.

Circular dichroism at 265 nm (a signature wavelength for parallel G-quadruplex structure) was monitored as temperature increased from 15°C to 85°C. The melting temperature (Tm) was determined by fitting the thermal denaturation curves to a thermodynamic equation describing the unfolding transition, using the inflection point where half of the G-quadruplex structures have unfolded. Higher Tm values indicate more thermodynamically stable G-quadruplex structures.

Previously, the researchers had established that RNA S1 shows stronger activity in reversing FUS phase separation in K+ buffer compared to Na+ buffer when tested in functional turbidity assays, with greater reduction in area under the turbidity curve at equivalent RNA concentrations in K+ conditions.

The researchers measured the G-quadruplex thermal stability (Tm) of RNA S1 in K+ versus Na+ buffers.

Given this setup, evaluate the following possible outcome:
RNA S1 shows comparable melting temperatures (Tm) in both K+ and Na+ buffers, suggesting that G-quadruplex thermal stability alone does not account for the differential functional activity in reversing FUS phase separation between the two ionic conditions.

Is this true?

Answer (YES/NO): NO